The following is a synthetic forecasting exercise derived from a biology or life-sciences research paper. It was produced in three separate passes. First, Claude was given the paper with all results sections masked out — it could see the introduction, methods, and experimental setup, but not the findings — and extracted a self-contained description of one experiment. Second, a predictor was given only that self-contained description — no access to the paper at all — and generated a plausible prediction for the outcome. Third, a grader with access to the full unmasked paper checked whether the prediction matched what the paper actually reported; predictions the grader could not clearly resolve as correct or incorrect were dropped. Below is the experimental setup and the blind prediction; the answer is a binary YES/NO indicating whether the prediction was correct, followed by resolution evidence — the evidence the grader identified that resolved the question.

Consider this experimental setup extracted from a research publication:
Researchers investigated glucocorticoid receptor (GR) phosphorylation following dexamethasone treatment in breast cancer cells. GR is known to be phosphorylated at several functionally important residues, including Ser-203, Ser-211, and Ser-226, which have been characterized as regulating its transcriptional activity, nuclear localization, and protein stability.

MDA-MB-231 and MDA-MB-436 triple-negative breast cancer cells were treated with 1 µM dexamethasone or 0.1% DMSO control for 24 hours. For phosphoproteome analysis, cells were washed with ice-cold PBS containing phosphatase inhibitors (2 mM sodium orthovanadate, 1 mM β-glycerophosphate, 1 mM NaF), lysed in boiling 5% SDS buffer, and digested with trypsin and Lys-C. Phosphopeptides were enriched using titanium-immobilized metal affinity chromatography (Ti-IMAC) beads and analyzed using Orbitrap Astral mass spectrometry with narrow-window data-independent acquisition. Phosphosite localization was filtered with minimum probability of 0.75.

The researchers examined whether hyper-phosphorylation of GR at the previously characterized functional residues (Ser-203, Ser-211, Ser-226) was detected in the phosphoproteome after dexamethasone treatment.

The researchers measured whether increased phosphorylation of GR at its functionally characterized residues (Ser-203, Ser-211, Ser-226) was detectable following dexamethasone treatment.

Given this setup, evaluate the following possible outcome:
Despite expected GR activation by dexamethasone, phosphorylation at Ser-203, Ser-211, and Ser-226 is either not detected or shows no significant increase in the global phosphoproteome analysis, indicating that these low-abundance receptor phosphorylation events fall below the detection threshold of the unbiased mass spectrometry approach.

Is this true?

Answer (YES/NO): YES